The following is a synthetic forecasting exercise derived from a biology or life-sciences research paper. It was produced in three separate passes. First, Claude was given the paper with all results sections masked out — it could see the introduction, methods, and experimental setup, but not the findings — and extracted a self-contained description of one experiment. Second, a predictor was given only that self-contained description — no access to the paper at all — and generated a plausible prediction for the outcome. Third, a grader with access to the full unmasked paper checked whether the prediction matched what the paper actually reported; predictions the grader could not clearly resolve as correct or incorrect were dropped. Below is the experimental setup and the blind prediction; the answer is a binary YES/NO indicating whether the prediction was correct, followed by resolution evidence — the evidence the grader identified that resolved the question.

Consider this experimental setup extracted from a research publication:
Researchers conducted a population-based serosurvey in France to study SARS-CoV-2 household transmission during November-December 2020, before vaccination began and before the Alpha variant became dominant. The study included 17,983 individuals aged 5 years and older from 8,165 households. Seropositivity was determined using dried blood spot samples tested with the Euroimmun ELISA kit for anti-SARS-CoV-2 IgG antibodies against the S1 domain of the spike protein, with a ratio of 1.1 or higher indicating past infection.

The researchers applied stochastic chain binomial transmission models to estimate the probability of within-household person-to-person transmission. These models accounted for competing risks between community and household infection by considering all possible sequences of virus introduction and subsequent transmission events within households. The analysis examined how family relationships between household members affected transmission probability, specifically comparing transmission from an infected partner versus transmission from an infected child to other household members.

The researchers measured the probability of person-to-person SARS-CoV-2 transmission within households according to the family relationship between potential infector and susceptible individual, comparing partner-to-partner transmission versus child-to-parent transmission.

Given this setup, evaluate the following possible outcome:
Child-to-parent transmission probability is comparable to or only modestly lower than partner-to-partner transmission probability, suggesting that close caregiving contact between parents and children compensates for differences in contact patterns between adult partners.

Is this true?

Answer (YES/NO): NO